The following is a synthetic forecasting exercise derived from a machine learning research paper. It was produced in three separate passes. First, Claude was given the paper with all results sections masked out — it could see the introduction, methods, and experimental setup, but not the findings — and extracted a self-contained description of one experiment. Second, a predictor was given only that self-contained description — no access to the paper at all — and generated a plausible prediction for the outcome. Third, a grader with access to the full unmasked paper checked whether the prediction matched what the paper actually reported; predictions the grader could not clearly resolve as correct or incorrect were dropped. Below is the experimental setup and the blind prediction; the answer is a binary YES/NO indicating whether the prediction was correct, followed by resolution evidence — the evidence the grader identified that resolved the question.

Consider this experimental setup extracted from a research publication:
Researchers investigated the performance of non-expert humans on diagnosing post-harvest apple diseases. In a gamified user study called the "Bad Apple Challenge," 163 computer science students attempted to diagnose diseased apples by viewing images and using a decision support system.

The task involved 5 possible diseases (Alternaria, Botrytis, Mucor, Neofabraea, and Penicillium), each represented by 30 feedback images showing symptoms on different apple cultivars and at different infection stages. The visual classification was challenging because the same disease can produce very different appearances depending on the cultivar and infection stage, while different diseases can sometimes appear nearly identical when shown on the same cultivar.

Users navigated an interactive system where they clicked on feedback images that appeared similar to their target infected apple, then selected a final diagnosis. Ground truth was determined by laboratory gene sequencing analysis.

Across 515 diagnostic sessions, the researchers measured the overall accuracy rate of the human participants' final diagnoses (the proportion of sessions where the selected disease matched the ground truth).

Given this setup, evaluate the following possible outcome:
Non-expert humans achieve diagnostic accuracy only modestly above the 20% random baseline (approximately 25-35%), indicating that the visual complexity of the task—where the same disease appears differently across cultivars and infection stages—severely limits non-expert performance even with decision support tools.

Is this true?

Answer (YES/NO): NO